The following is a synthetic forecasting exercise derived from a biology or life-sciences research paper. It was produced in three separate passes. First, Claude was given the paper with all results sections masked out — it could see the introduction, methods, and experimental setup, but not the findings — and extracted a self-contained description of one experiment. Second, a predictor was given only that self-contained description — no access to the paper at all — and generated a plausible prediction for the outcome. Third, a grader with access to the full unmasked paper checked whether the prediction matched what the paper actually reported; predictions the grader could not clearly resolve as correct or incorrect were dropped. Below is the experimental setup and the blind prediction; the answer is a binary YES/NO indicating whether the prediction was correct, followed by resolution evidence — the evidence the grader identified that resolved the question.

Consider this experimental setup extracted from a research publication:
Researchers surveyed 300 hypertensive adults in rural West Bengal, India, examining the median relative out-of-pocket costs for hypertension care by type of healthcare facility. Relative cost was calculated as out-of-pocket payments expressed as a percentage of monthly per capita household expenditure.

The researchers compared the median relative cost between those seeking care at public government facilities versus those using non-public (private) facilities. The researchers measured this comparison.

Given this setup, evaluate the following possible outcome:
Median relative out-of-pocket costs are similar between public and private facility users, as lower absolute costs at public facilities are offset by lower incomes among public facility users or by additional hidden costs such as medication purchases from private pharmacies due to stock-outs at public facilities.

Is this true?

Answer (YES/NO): NO